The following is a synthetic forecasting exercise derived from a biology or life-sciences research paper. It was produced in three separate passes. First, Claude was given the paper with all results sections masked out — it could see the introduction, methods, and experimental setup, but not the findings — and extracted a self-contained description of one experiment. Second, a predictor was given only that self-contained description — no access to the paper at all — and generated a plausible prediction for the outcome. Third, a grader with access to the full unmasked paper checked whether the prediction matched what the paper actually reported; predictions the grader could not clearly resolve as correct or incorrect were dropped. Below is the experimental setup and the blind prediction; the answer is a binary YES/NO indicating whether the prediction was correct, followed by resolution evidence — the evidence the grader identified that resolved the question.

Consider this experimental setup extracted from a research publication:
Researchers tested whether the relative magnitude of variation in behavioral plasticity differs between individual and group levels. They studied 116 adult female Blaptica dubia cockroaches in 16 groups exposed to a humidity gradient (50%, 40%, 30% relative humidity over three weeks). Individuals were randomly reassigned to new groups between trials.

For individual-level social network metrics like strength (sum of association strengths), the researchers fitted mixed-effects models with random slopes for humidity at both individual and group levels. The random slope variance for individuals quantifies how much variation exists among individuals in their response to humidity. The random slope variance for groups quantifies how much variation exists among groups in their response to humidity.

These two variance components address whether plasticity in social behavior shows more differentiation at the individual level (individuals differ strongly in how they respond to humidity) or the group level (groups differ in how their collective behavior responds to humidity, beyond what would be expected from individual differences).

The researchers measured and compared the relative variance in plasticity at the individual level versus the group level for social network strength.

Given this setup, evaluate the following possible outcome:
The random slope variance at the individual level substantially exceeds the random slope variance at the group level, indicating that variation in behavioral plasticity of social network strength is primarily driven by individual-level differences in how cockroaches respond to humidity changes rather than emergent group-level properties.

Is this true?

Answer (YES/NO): NO